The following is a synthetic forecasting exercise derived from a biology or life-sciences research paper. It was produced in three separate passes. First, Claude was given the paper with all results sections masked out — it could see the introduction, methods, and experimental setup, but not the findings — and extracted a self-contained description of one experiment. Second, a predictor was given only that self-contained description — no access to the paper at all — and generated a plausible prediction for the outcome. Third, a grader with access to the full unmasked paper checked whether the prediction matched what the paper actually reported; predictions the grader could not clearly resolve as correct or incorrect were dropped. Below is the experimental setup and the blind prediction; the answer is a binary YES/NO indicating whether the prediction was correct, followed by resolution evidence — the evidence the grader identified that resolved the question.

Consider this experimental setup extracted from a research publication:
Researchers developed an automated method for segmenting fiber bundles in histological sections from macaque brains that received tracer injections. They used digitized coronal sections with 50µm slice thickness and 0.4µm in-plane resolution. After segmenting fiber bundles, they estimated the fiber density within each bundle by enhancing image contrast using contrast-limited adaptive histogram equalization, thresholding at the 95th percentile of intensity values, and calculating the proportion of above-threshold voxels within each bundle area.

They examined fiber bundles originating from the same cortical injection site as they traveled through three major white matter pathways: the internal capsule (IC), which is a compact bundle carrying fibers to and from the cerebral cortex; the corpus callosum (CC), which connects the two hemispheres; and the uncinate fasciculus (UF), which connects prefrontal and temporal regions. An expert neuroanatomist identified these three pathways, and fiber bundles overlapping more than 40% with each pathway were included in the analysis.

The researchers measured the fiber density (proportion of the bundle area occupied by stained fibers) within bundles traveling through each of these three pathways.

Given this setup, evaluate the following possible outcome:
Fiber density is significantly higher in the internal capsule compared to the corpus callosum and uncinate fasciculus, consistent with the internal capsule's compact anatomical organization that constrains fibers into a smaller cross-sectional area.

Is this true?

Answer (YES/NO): YES